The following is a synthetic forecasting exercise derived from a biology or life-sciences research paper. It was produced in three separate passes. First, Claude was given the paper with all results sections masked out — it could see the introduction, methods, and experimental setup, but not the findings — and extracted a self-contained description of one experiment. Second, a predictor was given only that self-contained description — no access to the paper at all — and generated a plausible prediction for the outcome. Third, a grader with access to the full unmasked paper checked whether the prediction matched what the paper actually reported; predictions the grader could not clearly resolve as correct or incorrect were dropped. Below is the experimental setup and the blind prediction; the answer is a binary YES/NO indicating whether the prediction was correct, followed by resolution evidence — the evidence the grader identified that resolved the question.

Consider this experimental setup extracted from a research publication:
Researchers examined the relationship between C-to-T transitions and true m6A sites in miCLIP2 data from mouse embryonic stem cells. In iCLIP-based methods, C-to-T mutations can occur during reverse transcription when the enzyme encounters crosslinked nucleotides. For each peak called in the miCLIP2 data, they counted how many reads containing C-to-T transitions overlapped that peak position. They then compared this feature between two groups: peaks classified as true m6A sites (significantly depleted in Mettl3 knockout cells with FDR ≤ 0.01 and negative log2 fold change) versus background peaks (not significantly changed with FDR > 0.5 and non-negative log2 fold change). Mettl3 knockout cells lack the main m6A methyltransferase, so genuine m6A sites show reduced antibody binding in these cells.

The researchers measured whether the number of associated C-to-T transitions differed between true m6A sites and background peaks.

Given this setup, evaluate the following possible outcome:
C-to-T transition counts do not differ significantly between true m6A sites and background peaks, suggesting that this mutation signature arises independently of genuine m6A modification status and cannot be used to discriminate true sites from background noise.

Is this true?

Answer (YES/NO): NO